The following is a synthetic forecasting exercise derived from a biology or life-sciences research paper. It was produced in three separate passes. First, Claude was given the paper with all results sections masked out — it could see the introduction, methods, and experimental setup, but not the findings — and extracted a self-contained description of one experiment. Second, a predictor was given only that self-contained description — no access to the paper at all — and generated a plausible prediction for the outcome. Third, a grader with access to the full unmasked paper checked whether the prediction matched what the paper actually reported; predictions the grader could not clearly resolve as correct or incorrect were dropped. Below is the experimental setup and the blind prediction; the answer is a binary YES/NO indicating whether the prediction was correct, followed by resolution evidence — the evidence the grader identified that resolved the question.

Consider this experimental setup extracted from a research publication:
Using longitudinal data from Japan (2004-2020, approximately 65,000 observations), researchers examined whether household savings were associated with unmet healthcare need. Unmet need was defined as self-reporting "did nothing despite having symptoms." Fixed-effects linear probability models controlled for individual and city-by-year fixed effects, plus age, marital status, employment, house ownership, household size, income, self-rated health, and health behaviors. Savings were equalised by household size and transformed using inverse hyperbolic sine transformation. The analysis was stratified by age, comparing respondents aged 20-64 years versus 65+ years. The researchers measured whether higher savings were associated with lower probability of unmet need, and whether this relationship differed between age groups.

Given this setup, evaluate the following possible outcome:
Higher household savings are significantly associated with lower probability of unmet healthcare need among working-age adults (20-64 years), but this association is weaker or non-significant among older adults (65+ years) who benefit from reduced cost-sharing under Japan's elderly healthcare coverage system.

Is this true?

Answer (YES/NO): YES